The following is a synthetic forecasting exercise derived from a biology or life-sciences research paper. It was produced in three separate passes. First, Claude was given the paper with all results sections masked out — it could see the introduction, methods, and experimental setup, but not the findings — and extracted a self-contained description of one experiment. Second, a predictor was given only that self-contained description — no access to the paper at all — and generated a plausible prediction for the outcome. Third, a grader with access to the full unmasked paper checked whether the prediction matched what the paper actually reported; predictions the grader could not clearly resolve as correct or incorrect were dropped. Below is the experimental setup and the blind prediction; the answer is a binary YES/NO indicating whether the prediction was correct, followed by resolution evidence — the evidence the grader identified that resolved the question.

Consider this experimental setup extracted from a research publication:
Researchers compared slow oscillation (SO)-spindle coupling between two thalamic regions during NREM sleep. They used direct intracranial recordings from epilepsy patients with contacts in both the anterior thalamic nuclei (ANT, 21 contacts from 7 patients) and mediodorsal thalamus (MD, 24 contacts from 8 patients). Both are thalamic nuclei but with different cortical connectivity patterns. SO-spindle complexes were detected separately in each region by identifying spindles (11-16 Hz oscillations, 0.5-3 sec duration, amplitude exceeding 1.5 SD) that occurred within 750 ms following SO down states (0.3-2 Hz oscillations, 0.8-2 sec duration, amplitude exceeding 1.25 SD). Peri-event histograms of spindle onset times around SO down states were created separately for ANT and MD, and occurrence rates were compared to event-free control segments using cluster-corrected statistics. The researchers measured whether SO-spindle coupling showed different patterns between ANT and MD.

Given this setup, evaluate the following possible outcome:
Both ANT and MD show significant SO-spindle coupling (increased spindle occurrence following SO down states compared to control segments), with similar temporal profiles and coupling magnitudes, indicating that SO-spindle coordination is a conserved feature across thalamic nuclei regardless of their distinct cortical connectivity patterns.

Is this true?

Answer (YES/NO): YES